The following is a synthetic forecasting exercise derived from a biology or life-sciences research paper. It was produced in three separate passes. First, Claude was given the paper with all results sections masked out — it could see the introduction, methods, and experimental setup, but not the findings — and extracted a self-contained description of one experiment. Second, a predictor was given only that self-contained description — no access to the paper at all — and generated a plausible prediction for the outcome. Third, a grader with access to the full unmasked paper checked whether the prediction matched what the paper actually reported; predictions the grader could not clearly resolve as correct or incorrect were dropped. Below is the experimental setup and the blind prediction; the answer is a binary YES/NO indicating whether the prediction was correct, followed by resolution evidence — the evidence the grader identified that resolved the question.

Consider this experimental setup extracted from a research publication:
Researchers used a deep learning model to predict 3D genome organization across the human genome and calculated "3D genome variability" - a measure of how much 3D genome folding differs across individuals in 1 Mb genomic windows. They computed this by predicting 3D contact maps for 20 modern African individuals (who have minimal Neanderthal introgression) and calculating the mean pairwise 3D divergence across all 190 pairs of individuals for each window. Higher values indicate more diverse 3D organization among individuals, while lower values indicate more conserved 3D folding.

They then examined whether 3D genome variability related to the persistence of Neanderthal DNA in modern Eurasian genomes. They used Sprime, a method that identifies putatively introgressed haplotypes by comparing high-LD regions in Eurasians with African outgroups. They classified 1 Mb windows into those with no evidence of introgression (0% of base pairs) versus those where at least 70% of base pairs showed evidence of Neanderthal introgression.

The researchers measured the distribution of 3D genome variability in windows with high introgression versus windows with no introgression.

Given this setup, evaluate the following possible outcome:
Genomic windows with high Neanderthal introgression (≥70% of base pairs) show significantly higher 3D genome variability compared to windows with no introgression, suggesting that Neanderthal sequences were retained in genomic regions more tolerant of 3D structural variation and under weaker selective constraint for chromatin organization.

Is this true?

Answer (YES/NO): YES